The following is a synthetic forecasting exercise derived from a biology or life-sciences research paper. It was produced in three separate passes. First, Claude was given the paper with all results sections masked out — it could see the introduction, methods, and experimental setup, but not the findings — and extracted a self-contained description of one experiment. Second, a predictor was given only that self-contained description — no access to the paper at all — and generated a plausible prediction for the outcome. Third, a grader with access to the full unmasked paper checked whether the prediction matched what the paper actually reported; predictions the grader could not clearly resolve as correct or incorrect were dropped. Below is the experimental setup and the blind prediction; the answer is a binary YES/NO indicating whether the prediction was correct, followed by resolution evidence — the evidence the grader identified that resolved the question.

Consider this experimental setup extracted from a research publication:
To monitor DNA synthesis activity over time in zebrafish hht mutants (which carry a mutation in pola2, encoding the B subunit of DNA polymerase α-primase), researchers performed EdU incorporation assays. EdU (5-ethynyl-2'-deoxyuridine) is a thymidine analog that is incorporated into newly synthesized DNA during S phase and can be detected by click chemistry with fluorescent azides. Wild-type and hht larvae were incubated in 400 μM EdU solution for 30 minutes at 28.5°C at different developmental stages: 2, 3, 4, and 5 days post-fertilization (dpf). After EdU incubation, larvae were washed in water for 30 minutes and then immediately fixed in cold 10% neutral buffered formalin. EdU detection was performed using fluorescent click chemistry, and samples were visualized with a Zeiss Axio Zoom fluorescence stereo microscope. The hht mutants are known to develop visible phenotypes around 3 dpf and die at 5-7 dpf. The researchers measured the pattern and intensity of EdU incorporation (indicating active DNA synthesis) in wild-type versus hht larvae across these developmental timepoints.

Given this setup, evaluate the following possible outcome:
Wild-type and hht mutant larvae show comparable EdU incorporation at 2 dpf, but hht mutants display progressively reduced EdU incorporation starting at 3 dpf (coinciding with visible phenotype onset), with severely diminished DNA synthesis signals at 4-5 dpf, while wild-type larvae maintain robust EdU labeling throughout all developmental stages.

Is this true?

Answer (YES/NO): NO